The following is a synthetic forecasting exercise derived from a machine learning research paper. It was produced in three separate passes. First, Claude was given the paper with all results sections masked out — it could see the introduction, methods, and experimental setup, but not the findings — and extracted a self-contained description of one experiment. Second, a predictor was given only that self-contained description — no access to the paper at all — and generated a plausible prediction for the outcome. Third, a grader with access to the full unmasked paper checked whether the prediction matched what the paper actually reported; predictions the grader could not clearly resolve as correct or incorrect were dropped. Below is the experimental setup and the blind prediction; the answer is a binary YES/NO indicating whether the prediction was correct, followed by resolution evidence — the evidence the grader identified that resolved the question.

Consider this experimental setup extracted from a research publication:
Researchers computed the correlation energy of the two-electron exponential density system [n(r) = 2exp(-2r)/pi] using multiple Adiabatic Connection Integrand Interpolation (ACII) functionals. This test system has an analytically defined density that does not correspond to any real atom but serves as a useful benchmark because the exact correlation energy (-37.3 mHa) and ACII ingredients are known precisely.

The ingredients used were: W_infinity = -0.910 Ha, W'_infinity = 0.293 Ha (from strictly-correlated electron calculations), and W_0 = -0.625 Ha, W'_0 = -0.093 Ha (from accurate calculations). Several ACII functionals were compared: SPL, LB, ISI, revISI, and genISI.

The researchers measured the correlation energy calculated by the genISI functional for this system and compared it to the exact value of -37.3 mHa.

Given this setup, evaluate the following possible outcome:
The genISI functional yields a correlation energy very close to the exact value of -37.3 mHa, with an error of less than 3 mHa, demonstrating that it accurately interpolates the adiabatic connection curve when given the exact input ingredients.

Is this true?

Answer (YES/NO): YES